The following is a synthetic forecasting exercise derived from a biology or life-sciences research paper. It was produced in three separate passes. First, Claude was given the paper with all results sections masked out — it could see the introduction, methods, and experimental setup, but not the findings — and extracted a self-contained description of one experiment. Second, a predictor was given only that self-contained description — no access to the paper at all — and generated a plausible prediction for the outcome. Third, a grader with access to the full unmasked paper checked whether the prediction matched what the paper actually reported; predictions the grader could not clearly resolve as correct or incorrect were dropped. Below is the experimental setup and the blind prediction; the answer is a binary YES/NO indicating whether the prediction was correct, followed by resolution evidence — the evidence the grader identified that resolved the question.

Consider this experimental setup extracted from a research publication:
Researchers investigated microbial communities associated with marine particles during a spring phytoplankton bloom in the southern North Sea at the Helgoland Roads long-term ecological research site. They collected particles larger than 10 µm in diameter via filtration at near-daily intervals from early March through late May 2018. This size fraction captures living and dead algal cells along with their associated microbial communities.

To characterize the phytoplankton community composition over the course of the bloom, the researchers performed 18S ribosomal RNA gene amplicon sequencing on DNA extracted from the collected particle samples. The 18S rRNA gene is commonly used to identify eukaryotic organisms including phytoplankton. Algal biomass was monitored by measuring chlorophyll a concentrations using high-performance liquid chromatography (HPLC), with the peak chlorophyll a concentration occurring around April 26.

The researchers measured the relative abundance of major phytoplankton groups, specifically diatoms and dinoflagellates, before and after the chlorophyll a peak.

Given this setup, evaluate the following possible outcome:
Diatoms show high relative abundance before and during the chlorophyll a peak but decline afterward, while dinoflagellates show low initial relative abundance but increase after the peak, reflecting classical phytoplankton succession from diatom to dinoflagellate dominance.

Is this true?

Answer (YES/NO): YES